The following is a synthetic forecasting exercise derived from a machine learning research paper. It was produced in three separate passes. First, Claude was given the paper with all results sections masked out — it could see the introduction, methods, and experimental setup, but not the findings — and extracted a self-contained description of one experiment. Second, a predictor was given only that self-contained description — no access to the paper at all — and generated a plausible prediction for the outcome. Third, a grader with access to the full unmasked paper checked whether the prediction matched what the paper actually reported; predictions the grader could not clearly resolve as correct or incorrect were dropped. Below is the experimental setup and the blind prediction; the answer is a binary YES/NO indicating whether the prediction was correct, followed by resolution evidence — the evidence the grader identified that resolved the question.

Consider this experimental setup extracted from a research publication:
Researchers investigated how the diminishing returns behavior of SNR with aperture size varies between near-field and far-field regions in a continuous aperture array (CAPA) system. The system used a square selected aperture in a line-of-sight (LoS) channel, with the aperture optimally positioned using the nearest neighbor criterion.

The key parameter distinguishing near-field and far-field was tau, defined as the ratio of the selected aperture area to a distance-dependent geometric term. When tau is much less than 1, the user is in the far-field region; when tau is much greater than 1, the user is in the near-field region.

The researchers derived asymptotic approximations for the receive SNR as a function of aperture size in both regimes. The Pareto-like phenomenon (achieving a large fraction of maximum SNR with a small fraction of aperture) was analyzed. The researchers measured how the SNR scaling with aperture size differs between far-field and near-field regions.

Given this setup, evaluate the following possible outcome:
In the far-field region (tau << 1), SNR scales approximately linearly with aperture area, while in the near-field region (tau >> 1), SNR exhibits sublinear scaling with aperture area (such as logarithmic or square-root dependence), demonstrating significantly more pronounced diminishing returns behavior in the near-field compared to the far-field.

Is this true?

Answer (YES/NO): YES